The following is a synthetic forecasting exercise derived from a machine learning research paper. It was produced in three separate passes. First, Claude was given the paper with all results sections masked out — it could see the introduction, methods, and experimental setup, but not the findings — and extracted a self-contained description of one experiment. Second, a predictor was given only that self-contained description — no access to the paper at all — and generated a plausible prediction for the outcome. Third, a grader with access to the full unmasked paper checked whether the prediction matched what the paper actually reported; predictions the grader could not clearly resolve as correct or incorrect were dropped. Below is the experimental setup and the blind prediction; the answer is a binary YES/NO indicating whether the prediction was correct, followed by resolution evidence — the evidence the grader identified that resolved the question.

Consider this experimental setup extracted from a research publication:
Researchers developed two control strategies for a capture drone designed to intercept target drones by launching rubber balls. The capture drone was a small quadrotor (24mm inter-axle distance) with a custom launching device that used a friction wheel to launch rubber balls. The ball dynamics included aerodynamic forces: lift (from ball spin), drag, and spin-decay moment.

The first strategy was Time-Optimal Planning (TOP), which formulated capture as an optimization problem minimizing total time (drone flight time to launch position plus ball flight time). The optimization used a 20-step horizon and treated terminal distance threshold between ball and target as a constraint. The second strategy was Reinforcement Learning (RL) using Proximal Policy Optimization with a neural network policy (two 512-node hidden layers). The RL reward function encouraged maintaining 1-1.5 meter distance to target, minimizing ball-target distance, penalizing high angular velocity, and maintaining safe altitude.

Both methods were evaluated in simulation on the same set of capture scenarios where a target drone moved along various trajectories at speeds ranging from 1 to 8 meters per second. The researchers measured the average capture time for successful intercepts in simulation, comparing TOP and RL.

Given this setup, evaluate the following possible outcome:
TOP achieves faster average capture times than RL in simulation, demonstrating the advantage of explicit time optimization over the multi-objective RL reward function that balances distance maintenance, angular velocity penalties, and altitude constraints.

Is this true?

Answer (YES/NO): YES